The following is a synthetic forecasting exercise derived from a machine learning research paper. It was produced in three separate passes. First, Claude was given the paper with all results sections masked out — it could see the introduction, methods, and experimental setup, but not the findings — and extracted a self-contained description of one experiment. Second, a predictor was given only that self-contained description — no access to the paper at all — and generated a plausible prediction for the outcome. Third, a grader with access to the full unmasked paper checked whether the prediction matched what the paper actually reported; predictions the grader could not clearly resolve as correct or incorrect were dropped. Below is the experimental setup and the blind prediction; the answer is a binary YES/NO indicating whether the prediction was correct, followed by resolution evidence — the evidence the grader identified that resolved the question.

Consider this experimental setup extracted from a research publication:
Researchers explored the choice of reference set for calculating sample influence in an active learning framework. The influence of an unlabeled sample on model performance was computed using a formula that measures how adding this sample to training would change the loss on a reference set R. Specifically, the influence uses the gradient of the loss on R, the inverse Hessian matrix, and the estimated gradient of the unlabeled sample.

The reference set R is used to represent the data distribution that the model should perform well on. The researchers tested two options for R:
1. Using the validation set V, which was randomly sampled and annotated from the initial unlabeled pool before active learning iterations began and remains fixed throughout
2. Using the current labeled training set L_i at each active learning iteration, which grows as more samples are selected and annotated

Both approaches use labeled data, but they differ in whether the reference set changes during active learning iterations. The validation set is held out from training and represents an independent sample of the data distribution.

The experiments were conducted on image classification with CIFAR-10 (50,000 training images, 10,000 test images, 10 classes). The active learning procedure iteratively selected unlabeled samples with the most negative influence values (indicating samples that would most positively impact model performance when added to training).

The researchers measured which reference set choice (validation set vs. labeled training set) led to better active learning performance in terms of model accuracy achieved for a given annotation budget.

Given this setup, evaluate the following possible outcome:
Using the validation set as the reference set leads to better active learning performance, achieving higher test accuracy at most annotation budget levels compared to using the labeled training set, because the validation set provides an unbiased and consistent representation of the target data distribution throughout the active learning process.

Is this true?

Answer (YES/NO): YES